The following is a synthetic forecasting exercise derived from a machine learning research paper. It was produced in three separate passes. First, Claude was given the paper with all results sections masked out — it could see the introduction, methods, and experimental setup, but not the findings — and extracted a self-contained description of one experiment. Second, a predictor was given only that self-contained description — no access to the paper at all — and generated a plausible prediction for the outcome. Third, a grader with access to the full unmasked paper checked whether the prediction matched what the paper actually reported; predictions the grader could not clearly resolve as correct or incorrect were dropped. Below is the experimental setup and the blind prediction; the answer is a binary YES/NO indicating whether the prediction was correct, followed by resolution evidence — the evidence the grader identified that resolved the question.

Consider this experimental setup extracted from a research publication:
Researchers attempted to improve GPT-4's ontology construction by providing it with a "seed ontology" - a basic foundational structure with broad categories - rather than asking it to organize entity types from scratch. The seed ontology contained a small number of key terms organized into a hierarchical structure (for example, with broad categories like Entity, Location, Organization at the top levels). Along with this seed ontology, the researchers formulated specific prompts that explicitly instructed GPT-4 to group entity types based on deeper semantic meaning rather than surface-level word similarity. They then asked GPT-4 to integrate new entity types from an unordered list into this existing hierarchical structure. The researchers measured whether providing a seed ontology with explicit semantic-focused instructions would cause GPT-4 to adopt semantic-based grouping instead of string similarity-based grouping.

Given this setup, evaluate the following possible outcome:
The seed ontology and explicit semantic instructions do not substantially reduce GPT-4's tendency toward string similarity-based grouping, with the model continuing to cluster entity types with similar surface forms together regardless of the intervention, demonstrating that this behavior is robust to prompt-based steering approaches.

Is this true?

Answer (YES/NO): YES